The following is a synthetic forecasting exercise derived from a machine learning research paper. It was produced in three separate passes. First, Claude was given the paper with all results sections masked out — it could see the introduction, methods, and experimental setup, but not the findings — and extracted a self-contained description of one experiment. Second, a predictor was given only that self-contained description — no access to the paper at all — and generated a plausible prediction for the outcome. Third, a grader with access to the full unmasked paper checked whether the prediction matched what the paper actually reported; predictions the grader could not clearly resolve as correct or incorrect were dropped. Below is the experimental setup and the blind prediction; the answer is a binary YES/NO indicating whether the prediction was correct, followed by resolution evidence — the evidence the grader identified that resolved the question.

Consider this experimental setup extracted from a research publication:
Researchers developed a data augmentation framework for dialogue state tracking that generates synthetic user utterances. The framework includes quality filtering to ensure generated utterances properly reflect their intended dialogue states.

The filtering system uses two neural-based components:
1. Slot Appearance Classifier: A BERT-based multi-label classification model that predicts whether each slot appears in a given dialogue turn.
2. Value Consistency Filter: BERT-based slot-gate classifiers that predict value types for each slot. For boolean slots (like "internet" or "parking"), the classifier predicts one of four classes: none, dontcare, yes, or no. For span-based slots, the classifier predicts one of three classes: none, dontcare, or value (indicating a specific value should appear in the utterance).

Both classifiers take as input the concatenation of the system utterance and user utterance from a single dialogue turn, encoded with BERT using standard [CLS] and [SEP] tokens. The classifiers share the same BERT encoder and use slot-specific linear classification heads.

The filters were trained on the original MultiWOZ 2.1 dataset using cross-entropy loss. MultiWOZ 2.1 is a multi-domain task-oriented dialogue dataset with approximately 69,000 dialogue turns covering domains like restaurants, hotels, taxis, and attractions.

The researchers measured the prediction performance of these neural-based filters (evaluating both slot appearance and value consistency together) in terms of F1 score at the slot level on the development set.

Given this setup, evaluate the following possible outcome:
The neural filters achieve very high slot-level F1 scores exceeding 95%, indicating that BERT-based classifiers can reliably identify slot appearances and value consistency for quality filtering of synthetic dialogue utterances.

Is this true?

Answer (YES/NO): NO